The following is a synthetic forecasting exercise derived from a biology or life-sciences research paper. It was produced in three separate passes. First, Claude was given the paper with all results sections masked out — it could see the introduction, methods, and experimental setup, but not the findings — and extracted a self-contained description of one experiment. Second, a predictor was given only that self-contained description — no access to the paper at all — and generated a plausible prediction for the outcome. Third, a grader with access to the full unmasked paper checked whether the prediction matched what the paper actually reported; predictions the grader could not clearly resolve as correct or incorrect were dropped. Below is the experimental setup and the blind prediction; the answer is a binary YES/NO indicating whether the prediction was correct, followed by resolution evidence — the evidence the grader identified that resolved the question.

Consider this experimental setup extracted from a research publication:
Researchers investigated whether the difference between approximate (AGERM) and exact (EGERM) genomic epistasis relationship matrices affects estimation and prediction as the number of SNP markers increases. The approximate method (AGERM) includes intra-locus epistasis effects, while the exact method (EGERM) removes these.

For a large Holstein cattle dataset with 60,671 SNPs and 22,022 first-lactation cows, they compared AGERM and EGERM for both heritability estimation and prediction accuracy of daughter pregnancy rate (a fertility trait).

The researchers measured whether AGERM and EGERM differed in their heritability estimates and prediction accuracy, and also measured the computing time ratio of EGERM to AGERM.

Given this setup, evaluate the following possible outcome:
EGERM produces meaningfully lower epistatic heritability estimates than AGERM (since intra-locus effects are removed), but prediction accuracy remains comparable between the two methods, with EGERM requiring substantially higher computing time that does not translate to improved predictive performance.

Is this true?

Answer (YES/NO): NO